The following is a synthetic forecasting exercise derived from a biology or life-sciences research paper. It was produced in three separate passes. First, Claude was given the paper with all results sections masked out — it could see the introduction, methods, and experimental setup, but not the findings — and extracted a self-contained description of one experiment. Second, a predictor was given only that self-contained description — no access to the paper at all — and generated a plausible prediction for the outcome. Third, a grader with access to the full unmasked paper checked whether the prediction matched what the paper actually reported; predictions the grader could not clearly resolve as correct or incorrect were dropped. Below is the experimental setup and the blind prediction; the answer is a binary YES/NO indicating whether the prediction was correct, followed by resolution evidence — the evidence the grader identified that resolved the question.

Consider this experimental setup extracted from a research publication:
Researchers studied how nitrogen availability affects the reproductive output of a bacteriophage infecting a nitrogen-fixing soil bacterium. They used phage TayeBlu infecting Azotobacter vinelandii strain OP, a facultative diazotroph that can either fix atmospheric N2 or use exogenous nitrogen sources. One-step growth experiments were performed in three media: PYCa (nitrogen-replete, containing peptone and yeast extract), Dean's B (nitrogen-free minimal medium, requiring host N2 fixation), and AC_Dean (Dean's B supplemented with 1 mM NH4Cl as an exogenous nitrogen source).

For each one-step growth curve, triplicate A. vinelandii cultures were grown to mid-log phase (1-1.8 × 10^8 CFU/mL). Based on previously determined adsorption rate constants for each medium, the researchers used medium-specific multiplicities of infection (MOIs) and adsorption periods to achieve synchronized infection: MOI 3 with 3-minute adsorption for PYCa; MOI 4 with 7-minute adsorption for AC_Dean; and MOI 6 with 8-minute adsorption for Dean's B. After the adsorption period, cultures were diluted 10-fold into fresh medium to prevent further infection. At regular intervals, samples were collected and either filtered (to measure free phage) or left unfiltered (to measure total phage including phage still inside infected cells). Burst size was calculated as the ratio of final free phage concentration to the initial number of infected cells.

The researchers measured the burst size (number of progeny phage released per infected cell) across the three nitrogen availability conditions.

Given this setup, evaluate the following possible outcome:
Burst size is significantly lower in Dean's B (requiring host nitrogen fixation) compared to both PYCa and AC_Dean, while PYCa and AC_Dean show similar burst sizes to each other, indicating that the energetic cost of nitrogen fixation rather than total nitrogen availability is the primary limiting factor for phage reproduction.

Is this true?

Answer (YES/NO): NO